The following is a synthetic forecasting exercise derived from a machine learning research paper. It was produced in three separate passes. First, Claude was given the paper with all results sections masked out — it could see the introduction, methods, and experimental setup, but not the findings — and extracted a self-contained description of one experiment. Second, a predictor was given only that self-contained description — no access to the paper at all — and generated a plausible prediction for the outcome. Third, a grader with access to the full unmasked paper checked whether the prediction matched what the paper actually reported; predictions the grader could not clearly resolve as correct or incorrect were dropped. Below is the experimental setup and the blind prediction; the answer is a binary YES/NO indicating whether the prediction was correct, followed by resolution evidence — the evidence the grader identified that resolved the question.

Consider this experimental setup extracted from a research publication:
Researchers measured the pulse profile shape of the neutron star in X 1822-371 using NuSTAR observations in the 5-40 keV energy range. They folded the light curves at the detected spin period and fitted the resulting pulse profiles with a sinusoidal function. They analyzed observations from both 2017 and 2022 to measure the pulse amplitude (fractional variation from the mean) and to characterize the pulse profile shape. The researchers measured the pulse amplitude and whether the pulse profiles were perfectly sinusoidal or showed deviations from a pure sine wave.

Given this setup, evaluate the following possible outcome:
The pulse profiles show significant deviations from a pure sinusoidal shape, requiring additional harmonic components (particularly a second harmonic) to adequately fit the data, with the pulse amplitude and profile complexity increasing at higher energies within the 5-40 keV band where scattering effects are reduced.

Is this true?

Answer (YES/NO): NO